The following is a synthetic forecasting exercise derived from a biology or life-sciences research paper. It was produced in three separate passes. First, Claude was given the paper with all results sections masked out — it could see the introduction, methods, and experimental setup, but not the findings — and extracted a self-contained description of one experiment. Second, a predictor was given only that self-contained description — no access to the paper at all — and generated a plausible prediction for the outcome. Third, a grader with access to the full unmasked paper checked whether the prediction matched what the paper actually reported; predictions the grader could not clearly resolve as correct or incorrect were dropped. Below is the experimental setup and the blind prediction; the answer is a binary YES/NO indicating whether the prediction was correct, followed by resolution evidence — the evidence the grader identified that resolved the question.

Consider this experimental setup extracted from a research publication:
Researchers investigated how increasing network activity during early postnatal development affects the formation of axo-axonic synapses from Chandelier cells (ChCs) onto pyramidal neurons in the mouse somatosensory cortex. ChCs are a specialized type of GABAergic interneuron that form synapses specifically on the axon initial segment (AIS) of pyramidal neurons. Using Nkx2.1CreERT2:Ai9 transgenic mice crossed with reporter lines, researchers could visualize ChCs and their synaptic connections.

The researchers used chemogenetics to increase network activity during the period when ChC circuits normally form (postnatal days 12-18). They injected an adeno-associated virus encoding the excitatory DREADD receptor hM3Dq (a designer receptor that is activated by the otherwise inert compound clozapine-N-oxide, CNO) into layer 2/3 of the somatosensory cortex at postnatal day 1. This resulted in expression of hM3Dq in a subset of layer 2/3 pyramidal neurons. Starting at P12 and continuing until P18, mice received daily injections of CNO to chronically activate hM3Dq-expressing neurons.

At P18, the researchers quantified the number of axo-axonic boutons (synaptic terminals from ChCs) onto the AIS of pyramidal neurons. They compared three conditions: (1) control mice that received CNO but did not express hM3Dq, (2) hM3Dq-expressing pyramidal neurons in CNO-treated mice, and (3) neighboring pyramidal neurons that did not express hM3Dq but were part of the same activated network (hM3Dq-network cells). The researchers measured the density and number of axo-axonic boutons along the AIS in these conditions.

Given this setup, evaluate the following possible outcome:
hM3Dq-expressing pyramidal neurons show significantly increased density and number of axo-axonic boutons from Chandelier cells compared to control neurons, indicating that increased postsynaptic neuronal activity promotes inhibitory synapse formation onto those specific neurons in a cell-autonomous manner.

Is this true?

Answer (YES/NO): NO